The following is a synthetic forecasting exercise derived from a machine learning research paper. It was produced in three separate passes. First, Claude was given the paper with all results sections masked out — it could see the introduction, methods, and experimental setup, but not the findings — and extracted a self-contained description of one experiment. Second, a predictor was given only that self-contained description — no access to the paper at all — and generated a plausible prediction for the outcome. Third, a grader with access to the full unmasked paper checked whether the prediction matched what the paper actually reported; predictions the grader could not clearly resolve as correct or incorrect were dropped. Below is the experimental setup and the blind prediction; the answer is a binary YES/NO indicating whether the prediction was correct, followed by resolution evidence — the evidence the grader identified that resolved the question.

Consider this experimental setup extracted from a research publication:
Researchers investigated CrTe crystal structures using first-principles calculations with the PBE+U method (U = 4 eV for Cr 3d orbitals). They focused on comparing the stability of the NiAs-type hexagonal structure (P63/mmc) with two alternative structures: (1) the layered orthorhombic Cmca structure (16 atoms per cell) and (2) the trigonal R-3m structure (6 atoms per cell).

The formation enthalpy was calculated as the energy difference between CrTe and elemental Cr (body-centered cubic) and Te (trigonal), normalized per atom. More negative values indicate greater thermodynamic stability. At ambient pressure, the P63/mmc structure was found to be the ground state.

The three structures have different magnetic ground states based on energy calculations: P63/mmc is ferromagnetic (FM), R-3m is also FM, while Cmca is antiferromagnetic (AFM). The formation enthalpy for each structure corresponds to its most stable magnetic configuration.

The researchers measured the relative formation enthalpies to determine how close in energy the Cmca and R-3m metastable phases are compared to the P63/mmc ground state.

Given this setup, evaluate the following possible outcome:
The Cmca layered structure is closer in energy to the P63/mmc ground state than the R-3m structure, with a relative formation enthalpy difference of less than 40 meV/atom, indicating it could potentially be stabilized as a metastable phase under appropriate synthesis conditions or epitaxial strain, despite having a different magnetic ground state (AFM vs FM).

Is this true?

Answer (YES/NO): NO